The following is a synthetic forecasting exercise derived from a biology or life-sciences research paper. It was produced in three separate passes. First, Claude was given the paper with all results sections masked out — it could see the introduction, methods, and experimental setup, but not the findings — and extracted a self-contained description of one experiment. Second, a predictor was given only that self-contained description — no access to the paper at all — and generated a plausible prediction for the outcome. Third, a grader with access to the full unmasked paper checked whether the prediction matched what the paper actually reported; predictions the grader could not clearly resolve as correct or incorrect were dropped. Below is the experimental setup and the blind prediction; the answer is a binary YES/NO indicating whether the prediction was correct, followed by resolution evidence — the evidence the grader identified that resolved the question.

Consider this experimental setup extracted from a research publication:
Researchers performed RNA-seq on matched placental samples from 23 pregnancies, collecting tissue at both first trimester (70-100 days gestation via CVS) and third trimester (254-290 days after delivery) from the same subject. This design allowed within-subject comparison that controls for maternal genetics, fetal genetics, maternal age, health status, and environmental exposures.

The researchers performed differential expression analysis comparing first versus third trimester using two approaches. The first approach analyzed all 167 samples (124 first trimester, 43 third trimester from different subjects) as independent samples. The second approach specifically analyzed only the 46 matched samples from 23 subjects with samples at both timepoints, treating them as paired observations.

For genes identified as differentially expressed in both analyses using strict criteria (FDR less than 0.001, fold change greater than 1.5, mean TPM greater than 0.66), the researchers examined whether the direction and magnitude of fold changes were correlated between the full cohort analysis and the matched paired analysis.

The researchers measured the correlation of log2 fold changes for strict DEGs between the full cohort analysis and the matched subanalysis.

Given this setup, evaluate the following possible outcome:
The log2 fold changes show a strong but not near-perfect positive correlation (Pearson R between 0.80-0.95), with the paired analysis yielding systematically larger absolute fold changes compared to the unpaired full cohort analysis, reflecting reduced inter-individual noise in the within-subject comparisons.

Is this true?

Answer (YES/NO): NO